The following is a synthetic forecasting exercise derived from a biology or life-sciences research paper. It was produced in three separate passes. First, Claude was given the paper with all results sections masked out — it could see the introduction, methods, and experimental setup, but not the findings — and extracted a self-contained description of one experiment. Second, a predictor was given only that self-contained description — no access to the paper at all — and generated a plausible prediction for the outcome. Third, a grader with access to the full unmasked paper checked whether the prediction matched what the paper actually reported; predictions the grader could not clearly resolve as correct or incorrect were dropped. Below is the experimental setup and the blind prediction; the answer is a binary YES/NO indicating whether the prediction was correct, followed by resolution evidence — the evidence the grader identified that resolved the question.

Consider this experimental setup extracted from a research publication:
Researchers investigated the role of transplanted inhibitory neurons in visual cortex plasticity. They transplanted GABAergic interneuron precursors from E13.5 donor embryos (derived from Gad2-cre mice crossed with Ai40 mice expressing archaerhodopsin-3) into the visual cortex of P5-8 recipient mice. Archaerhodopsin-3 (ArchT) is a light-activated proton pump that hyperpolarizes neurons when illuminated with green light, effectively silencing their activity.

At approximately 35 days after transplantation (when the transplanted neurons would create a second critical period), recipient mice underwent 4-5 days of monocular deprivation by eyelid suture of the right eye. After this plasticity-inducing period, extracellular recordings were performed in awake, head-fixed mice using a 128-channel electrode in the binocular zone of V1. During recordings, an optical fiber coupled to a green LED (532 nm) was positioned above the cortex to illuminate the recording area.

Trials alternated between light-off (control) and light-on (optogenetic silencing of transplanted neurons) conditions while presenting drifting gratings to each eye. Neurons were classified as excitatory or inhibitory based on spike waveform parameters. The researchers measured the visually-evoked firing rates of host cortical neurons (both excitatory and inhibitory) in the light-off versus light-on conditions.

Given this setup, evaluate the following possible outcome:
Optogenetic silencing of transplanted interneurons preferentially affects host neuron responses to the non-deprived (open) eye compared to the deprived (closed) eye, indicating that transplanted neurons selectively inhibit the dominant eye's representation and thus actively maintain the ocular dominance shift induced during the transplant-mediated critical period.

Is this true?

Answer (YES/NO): NO